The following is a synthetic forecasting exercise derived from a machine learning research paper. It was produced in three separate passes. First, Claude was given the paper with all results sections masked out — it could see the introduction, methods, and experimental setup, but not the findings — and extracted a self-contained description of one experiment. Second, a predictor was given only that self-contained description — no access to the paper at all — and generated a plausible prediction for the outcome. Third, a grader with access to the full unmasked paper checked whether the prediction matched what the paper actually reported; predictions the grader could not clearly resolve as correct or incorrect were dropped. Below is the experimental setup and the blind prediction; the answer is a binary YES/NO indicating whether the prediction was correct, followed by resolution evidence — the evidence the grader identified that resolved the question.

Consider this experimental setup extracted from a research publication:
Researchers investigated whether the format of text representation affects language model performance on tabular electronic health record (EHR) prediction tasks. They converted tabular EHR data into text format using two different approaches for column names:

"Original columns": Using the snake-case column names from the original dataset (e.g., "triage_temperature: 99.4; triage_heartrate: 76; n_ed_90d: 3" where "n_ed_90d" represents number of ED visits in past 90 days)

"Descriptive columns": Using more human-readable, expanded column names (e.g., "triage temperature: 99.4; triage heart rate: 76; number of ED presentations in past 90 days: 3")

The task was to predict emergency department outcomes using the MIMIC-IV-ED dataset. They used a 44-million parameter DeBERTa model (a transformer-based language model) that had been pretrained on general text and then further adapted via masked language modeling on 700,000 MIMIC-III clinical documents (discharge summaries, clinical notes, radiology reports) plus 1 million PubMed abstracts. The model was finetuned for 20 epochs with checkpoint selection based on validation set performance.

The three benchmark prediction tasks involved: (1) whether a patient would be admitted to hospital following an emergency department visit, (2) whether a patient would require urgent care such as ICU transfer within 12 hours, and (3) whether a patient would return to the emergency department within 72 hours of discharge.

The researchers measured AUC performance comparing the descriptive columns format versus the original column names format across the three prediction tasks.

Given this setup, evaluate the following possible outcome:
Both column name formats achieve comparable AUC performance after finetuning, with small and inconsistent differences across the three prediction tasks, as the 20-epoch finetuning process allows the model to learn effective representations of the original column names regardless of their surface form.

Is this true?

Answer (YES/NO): YES